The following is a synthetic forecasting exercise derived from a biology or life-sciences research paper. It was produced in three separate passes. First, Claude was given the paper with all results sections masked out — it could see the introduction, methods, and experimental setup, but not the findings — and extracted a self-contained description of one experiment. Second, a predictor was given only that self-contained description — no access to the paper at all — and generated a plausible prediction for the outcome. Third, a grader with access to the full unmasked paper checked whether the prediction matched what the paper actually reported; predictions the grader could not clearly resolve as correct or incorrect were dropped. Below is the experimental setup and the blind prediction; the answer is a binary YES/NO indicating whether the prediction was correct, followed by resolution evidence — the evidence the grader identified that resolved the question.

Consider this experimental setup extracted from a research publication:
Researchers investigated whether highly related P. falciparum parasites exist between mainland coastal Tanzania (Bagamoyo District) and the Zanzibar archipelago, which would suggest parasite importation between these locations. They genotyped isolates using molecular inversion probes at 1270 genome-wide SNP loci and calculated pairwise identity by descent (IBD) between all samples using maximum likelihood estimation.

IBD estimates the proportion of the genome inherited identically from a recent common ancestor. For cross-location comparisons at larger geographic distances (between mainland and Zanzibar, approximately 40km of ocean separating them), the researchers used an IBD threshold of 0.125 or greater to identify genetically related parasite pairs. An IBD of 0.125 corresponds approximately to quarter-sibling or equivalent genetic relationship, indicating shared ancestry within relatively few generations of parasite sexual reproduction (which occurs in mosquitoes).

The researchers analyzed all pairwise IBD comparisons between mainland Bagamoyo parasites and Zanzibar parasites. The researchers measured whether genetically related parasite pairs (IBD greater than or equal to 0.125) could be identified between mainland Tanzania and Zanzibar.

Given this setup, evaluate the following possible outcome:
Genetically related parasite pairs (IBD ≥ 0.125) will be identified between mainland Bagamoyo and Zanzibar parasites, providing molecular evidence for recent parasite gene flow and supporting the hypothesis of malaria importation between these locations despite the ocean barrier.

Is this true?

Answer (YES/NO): YES